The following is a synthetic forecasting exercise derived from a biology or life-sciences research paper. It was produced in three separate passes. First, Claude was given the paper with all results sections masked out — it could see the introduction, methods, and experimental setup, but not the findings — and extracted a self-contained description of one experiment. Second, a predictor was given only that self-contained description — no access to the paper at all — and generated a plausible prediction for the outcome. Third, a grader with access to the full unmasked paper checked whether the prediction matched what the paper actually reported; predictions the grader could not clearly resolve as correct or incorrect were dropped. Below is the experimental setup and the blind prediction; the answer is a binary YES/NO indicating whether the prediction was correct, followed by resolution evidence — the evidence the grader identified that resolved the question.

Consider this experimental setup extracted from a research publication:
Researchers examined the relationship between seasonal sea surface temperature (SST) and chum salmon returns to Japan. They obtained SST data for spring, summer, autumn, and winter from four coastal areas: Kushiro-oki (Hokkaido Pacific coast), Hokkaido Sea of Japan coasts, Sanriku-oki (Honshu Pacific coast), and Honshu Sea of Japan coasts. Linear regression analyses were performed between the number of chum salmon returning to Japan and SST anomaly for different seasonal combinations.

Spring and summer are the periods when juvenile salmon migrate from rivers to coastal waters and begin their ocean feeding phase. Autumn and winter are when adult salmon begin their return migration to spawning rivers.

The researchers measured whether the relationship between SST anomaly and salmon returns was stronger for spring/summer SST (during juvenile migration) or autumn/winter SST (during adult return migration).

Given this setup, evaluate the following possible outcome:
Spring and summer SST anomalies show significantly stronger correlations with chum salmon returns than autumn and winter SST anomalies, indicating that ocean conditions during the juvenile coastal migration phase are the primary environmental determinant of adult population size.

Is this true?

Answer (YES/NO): YES